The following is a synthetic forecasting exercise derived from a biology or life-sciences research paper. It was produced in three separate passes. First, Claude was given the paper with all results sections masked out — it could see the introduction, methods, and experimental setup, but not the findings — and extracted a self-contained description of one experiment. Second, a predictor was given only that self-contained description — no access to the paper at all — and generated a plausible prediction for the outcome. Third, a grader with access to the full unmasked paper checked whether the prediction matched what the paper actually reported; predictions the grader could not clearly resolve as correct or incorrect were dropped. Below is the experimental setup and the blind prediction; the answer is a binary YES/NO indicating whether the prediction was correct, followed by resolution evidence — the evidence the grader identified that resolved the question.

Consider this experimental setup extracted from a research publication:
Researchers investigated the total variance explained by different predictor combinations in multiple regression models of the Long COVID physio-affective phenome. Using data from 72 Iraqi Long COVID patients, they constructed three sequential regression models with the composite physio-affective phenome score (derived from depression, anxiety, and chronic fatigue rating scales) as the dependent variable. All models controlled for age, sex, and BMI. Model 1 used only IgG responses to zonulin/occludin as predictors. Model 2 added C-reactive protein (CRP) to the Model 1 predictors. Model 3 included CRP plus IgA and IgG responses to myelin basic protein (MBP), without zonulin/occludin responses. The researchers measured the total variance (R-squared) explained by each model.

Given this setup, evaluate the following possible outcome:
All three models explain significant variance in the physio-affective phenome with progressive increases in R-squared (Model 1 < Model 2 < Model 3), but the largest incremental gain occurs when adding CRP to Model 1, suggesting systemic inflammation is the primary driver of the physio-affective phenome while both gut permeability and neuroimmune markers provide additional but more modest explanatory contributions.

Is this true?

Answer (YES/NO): YES